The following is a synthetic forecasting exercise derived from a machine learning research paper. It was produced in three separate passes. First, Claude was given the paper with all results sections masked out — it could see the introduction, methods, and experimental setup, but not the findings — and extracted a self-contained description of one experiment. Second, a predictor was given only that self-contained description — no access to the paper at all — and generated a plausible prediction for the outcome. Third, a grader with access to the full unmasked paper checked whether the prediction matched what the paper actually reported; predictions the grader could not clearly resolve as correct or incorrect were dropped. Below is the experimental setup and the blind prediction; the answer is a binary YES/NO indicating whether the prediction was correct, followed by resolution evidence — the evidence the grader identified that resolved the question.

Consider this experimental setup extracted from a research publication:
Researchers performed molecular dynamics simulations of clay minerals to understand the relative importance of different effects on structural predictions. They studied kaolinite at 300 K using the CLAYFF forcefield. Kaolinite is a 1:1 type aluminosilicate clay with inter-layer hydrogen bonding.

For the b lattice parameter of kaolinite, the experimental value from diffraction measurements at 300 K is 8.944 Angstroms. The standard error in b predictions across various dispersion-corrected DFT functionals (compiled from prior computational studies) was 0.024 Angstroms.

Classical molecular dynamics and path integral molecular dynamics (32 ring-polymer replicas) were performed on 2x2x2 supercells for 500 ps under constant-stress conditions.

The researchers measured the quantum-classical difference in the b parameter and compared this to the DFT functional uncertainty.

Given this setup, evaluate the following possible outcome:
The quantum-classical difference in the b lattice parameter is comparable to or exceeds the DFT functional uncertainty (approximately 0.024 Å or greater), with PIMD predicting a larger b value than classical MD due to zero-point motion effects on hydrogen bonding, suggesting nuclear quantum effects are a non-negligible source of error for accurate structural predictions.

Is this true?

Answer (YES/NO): NO